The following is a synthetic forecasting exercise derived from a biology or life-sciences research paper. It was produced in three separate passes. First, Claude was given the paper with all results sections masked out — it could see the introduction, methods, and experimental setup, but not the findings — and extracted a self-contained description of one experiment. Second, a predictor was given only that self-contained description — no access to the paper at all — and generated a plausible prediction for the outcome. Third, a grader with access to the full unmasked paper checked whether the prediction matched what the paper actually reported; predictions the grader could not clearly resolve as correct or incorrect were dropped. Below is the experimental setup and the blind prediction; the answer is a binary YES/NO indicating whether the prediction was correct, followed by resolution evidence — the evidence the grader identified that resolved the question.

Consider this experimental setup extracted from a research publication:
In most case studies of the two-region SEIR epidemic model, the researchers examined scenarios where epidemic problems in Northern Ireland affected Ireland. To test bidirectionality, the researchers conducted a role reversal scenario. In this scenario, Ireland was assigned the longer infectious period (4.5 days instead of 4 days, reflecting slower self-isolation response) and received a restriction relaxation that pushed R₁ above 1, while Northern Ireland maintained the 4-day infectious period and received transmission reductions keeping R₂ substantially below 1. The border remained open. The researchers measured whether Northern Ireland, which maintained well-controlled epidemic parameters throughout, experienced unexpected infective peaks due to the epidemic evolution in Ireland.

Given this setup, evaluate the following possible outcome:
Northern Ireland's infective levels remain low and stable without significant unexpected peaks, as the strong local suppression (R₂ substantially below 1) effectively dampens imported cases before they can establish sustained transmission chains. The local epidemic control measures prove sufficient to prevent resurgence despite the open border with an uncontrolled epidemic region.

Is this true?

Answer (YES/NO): NO